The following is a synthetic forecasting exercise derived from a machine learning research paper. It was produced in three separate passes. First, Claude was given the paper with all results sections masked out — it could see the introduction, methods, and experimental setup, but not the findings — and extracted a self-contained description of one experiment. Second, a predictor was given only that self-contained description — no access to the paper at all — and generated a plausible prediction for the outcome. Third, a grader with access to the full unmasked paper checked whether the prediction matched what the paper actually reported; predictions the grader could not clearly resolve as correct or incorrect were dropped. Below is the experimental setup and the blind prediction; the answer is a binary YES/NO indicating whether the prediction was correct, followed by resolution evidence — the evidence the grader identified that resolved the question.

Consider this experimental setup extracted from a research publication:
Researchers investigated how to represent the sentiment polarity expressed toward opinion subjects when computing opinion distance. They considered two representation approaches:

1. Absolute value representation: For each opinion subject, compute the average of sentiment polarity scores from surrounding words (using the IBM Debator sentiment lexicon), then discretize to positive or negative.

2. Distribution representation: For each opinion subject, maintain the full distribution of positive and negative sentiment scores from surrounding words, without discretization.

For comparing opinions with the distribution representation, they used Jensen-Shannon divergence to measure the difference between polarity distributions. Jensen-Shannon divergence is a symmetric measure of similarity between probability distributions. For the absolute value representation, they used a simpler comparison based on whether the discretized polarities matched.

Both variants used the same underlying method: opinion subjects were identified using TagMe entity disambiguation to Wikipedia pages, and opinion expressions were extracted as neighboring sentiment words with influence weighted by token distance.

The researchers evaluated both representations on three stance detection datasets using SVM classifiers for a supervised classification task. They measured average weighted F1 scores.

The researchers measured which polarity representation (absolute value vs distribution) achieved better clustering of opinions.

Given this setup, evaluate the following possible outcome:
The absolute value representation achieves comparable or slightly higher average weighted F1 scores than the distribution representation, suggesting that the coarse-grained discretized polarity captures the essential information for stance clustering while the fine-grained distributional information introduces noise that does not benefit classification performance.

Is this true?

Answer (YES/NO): NO